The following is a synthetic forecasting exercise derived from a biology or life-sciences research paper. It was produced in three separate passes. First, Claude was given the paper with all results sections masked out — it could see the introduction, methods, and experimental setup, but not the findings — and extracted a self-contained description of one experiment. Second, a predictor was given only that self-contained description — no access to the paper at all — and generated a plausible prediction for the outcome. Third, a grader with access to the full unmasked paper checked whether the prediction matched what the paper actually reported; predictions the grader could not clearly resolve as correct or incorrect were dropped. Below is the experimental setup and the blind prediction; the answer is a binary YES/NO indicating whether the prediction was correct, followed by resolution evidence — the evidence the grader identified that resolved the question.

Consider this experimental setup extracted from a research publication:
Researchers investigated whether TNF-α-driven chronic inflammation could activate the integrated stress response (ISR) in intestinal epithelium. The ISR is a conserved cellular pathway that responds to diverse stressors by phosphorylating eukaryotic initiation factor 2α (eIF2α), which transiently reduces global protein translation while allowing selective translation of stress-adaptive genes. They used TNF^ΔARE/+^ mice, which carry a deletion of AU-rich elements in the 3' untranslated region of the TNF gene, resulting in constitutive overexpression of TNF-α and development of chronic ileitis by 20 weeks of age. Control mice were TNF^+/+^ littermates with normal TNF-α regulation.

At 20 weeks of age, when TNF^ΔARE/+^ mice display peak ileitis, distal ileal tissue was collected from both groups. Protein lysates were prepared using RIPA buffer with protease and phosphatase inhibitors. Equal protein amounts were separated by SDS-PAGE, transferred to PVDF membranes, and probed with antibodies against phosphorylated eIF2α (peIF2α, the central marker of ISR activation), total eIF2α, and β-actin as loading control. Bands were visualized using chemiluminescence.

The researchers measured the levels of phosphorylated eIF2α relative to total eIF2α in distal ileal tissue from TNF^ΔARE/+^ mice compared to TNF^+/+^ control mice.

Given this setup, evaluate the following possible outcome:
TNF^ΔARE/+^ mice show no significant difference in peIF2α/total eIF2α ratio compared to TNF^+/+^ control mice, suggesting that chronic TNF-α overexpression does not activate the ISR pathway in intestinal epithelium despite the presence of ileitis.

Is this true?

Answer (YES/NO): NO